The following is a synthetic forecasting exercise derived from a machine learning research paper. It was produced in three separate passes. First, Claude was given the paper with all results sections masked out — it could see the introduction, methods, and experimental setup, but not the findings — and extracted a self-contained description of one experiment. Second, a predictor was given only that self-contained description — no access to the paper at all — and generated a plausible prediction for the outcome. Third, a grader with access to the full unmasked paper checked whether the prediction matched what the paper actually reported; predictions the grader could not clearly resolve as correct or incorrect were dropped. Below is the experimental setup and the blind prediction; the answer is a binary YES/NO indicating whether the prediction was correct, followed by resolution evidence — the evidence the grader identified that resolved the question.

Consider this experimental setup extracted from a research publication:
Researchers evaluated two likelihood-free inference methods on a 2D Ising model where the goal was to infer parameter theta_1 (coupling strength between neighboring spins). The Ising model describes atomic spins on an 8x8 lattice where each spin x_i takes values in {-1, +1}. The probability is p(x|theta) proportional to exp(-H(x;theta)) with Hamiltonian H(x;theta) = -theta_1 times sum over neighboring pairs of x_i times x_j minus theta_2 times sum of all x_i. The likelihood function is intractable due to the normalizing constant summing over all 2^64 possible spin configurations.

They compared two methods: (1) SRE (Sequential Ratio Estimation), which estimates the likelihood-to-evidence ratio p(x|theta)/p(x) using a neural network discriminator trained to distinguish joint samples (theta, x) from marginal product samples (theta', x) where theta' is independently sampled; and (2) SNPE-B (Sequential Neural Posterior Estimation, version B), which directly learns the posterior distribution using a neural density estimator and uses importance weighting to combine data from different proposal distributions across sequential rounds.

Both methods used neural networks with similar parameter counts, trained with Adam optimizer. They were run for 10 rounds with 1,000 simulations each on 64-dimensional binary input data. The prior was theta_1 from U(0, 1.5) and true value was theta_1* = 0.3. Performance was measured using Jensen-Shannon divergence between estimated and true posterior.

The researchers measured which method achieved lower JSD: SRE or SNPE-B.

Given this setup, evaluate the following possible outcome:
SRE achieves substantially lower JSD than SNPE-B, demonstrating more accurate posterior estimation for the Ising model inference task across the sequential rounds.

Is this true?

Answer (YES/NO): NO